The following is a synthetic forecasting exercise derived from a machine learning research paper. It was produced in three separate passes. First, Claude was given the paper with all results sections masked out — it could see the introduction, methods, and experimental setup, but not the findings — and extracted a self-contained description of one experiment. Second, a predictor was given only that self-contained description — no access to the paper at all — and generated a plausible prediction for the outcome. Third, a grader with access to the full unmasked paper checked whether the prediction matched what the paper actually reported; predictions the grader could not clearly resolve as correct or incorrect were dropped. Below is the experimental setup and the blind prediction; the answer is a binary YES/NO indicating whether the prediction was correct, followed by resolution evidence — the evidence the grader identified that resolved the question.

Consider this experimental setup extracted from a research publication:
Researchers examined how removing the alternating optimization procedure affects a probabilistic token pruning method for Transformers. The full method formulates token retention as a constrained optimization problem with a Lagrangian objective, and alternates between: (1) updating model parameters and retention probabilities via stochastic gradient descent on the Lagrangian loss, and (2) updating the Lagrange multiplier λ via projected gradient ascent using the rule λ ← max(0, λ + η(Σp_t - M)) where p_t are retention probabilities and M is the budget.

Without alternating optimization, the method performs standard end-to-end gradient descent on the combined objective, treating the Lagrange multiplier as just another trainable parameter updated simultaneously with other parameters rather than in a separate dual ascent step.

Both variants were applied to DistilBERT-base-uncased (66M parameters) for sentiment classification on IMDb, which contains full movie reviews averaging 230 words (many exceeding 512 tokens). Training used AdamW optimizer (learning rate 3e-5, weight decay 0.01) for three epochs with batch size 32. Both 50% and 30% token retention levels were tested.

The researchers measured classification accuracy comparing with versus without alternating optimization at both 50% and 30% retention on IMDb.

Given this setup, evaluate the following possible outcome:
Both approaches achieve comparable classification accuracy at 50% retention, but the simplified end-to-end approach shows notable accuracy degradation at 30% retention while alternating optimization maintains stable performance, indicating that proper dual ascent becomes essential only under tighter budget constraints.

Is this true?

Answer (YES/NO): NO